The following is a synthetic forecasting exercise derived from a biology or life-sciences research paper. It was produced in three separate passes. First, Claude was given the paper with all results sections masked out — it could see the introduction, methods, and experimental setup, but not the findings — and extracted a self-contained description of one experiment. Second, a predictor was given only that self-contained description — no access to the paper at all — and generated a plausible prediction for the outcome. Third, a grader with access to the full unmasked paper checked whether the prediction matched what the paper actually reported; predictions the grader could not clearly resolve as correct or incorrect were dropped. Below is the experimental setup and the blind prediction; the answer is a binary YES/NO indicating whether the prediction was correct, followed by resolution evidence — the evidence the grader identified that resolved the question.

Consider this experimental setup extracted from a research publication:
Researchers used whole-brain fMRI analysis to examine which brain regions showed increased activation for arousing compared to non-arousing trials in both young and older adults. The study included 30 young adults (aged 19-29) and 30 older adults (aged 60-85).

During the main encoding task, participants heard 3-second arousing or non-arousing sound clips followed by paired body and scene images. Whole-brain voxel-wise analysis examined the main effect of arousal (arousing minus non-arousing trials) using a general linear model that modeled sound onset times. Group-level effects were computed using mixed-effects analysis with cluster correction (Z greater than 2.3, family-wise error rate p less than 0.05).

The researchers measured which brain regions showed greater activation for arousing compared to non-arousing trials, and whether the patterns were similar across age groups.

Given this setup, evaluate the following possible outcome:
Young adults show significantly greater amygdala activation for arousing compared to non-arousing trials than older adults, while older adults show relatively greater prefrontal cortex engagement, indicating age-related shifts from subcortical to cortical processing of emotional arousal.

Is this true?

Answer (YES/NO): NO